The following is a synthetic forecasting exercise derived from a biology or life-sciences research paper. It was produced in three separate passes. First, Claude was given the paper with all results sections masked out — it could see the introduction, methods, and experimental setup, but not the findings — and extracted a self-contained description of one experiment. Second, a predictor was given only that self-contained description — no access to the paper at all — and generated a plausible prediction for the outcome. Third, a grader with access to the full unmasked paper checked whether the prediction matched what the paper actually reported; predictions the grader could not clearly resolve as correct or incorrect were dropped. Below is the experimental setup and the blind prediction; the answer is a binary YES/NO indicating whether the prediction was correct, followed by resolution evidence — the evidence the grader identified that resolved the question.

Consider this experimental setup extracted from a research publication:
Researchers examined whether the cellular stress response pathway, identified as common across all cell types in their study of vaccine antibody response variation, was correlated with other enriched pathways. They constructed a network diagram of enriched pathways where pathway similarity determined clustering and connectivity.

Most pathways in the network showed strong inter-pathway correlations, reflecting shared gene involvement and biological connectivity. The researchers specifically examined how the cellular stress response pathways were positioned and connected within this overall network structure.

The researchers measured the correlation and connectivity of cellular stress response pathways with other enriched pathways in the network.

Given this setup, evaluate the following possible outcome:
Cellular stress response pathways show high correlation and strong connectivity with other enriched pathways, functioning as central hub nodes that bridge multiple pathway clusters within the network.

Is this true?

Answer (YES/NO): NO